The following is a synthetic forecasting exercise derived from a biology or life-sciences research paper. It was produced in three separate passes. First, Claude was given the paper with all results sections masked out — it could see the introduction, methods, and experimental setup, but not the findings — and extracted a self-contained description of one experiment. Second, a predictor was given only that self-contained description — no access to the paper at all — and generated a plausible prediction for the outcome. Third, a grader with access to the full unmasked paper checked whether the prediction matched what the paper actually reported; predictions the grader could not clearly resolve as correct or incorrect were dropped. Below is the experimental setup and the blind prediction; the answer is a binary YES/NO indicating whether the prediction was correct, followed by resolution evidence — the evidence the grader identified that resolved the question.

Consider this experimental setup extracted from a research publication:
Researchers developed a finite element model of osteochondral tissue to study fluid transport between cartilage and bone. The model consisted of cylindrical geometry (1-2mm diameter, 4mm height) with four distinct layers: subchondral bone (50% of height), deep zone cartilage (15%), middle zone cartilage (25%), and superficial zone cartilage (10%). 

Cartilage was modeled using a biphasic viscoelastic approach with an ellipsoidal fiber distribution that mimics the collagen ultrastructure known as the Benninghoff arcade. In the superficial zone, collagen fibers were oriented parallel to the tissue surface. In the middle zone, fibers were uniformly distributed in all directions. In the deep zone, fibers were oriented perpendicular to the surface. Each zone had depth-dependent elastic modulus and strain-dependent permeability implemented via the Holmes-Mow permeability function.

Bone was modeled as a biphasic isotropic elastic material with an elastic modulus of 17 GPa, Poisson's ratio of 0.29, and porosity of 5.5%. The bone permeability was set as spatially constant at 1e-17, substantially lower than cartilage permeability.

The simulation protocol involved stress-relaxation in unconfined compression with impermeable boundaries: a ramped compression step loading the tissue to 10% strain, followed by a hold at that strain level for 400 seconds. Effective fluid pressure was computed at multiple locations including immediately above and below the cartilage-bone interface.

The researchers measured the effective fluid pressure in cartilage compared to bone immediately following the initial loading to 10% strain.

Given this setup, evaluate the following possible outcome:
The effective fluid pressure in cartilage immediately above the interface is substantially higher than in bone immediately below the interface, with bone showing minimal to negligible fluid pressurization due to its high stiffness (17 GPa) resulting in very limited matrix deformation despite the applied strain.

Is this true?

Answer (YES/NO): NO